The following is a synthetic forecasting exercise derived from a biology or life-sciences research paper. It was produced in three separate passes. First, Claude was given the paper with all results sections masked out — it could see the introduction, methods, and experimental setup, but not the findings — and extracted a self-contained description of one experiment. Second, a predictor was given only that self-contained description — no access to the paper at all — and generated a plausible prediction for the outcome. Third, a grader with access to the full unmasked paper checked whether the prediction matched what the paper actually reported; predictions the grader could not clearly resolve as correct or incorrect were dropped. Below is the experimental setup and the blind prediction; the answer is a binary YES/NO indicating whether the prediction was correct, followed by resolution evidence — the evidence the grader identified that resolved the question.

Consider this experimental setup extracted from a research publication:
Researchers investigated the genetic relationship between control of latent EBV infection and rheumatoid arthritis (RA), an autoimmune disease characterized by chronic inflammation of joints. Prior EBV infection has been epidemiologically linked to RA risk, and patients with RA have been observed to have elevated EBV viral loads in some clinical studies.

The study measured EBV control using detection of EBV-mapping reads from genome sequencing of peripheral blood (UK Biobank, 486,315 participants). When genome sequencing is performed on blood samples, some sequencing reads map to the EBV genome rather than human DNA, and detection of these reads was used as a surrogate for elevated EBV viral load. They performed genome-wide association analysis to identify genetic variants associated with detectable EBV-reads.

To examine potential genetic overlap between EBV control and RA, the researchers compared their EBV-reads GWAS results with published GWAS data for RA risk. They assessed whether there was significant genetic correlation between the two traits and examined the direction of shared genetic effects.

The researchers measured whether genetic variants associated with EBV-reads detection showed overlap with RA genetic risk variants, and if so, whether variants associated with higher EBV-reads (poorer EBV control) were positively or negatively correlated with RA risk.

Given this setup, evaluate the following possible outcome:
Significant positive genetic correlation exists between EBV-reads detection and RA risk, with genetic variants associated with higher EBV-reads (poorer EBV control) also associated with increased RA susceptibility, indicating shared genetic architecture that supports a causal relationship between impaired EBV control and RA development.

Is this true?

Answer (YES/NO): NO